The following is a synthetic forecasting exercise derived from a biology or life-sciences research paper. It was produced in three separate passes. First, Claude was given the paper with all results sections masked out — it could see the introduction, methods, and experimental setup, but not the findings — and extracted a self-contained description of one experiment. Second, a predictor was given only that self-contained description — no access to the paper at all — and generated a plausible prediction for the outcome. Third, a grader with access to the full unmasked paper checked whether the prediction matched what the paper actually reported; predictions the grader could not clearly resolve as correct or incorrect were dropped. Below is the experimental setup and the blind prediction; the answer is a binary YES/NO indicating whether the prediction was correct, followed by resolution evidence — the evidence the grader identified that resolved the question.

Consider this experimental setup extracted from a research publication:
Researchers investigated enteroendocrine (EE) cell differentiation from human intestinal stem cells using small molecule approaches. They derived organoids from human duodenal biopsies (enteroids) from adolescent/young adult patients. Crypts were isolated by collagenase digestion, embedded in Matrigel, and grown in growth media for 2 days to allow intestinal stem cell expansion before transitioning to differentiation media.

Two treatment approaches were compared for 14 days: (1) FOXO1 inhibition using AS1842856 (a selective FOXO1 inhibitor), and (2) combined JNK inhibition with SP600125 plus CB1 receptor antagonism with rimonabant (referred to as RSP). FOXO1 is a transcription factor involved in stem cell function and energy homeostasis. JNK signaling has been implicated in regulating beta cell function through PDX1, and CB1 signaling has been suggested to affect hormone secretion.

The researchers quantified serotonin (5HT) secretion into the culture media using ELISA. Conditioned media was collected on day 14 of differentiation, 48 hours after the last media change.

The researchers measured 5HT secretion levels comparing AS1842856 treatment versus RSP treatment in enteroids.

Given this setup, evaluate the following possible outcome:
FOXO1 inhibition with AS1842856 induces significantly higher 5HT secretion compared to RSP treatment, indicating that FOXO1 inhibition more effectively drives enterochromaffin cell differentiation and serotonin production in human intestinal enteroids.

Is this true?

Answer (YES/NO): YES